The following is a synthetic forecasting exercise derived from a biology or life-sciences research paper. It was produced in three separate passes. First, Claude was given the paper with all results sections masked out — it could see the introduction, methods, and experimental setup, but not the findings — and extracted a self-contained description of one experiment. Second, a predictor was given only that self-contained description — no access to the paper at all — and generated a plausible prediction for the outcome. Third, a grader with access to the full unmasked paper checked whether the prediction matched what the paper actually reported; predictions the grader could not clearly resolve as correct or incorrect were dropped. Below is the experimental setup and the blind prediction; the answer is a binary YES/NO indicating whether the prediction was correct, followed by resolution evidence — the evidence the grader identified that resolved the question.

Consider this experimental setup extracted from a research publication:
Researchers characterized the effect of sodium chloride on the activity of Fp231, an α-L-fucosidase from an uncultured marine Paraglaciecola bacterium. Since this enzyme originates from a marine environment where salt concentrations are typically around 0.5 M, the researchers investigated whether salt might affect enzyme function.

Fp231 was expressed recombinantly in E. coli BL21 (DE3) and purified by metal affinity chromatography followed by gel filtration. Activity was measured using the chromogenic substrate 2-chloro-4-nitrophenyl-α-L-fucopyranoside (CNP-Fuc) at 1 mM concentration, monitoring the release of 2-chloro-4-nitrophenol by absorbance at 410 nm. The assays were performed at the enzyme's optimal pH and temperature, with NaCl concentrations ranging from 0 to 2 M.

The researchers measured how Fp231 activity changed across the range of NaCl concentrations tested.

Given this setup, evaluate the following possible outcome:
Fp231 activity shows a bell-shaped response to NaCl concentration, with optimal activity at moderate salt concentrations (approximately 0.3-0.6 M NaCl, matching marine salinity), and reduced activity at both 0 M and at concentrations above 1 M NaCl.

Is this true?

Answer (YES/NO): NO